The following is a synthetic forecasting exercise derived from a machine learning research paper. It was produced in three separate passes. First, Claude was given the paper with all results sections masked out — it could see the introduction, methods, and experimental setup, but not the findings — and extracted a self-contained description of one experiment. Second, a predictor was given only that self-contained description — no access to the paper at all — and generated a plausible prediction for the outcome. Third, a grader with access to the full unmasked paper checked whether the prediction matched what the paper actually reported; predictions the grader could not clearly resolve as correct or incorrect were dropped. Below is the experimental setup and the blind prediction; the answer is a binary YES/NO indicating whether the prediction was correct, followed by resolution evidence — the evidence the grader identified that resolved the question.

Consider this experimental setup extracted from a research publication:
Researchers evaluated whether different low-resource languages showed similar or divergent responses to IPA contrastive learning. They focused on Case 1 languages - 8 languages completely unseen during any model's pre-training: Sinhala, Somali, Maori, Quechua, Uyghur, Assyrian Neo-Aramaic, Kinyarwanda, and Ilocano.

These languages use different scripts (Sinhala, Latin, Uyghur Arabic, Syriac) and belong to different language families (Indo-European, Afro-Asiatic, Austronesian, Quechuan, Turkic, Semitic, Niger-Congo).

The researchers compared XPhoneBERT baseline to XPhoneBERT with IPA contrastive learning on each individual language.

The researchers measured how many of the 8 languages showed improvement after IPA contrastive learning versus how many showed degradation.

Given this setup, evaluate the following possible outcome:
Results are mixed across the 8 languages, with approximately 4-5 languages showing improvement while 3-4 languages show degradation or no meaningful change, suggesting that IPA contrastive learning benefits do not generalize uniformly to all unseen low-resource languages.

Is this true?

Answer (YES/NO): NO